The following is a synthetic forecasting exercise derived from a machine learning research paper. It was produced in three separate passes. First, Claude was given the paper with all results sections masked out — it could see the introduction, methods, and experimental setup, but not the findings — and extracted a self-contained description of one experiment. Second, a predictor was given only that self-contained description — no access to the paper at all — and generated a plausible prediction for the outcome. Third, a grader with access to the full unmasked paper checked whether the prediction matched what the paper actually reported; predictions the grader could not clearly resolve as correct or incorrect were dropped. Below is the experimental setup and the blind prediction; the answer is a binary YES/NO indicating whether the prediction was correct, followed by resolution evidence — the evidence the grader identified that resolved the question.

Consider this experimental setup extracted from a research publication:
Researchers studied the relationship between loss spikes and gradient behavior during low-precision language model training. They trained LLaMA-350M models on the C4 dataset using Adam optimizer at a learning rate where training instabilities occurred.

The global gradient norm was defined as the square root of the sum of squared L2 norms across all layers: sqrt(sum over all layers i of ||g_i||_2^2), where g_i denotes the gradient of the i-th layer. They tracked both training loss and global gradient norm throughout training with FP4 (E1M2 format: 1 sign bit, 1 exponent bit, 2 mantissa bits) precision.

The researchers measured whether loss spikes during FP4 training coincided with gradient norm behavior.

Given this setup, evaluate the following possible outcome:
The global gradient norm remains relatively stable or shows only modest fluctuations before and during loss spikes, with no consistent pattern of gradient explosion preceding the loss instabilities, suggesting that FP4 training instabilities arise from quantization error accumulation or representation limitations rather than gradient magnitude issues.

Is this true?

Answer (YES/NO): NO